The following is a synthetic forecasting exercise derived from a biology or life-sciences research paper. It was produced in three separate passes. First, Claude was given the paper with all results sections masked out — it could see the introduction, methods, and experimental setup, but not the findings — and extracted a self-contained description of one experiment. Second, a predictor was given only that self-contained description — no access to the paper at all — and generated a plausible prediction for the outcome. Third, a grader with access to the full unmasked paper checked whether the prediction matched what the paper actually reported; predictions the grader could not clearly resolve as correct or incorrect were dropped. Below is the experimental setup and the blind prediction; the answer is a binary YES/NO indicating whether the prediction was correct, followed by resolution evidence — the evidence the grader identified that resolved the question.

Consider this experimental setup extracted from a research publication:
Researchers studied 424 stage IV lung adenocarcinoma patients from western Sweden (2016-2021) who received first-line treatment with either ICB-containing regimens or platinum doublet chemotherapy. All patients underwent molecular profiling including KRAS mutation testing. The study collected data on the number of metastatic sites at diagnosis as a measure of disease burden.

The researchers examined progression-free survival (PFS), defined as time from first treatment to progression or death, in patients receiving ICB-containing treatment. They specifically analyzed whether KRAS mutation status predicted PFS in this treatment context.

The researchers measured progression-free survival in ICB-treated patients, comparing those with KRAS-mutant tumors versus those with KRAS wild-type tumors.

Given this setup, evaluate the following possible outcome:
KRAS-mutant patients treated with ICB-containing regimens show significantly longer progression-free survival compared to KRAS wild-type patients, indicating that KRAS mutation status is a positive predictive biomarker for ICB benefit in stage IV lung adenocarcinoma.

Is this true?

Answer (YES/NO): YES